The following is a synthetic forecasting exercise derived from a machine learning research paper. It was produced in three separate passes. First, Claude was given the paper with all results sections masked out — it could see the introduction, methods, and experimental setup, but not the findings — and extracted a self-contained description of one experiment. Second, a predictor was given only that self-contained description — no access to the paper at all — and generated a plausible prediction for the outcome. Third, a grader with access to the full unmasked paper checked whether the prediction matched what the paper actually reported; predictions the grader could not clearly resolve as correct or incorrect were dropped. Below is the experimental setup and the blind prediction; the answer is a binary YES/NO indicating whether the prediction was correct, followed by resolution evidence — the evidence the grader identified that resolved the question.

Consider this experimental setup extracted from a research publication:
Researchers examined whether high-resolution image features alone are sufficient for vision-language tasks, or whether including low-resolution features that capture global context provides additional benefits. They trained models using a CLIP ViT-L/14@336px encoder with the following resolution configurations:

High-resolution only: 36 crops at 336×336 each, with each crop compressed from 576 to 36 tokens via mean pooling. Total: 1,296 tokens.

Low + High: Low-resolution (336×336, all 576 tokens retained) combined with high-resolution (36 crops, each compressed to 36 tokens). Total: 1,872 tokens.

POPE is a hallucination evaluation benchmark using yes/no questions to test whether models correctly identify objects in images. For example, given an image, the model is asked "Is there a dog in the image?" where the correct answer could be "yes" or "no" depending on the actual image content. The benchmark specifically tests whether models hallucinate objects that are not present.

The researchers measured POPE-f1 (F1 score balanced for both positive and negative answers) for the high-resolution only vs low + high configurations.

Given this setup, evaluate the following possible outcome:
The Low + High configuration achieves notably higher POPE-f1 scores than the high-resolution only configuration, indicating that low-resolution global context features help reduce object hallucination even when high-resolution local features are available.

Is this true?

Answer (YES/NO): NO